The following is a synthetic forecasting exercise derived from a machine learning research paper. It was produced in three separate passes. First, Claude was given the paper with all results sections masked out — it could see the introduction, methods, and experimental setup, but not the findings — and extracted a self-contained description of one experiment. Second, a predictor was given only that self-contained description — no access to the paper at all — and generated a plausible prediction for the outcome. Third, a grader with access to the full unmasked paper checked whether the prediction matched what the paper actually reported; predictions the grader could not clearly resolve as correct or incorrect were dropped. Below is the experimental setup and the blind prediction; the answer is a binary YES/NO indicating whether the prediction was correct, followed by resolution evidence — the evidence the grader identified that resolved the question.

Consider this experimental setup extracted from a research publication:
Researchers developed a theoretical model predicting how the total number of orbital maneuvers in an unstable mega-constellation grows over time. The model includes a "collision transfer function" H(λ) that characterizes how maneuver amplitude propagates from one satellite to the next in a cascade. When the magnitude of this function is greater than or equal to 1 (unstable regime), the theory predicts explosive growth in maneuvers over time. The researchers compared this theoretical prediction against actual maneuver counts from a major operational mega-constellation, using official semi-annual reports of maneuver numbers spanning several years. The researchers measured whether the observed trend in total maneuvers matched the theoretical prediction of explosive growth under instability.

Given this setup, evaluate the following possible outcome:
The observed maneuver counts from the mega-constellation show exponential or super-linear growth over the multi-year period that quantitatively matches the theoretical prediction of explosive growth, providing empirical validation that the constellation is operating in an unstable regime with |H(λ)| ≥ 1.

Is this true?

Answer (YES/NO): YES